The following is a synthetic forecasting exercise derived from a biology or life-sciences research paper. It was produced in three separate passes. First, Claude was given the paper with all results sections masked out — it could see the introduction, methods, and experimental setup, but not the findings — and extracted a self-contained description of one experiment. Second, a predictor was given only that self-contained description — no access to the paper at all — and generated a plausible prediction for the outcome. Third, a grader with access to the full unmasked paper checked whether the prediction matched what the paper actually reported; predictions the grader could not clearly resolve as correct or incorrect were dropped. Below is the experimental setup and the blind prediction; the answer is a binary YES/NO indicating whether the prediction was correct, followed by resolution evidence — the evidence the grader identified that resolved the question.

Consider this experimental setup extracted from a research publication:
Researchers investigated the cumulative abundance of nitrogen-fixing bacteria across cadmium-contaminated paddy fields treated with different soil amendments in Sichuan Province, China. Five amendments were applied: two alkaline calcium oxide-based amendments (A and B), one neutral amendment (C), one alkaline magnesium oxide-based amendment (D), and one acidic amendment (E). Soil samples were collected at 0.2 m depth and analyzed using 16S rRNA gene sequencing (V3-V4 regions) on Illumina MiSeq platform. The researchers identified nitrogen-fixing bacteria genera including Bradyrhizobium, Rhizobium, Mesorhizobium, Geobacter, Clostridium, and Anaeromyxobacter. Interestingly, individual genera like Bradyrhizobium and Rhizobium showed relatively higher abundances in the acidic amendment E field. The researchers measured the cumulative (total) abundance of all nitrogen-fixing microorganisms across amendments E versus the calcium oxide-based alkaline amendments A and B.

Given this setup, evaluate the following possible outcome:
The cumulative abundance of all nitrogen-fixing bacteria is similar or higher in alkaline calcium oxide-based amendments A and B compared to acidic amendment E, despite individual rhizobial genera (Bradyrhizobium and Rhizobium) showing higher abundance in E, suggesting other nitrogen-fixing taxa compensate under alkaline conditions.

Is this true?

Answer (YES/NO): YES